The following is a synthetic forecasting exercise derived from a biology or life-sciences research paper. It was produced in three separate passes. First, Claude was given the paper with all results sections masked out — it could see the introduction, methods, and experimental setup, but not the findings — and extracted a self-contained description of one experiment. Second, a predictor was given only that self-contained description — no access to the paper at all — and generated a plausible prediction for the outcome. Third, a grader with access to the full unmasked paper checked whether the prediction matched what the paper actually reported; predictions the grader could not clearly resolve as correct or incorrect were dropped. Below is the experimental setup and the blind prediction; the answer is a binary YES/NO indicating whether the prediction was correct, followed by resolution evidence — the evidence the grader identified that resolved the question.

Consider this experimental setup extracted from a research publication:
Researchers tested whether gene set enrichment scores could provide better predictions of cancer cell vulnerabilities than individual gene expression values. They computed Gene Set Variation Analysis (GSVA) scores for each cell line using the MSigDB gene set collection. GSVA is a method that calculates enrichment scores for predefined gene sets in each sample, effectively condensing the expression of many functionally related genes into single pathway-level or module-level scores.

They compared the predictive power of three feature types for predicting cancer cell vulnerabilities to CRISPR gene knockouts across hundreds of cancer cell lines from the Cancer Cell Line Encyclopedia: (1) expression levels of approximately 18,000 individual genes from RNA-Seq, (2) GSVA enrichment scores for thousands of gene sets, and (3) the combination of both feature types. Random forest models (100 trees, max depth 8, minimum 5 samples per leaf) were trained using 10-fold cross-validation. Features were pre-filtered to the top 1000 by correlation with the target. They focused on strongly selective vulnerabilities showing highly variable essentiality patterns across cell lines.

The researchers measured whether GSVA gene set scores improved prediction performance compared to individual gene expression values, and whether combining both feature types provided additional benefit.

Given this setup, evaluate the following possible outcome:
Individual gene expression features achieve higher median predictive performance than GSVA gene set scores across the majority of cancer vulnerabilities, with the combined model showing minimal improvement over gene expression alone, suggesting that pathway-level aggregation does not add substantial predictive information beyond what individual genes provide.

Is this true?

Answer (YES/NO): YES